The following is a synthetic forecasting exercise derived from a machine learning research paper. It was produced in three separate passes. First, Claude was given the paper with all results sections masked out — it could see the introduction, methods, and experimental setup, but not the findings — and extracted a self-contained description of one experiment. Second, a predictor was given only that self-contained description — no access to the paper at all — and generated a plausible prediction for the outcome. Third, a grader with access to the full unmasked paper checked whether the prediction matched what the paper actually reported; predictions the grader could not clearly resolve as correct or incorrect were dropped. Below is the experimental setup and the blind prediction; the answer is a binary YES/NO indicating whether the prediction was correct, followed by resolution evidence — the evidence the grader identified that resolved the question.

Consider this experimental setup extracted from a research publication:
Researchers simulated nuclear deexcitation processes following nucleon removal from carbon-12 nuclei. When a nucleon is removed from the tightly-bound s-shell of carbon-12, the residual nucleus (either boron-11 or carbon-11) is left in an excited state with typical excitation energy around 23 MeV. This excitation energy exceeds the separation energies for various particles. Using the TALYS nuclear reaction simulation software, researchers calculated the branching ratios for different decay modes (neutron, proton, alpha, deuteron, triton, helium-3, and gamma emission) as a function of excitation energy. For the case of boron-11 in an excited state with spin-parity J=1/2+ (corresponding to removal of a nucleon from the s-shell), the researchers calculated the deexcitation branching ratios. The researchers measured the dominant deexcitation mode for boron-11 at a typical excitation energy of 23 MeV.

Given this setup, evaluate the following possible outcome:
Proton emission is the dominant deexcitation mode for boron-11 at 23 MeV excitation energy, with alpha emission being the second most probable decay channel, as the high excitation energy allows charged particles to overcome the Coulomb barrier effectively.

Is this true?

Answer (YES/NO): NO